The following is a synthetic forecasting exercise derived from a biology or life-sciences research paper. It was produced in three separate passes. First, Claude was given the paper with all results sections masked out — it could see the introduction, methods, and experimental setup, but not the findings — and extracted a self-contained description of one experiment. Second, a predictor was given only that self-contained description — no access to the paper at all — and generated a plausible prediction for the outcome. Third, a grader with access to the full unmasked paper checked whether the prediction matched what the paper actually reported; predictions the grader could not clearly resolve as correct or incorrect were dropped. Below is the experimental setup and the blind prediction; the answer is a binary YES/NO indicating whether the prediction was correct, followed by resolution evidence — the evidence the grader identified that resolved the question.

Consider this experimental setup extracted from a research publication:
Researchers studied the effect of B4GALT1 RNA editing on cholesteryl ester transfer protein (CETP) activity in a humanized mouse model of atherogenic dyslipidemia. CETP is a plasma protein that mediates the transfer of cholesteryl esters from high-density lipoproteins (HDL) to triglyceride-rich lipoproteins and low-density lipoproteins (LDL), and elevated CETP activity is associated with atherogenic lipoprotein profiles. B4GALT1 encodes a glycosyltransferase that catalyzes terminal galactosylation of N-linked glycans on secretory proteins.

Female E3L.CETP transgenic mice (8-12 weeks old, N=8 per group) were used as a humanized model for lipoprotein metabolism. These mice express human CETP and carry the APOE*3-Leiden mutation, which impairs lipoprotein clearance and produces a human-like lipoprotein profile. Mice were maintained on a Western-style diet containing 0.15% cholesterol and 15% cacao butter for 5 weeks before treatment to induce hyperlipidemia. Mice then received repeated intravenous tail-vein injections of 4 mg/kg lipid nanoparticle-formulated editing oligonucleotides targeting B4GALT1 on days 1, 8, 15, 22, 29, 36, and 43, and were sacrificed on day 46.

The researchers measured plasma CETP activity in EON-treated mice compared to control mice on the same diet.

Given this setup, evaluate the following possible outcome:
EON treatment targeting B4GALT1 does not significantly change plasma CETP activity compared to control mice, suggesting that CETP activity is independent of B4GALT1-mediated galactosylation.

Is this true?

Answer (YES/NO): NO